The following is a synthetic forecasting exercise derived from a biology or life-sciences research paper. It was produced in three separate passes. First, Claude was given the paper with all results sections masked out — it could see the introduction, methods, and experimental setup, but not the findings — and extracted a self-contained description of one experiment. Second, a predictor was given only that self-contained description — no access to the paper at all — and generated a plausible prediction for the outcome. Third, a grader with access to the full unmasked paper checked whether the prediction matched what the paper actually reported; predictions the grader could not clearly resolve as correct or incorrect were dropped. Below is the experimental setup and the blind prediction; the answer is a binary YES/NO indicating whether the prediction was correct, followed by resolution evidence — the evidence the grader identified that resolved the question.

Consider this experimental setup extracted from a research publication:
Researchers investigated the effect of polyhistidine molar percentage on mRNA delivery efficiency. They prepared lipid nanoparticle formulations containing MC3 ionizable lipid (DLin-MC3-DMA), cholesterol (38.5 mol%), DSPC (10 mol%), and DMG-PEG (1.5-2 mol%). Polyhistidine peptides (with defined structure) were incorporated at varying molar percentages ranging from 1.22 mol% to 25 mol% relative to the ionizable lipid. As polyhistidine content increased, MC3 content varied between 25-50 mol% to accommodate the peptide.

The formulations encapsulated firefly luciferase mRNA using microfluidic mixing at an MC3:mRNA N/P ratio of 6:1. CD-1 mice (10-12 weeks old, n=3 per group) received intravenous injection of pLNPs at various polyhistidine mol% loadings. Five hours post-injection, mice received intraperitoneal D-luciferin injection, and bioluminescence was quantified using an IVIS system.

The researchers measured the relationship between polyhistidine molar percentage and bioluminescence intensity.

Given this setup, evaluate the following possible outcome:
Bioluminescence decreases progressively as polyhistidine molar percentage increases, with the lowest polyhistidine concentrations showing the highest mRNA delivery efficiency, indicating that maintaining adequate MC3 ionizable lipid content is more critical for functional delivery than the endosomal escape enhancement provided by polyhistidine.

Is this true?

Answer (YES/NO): NO